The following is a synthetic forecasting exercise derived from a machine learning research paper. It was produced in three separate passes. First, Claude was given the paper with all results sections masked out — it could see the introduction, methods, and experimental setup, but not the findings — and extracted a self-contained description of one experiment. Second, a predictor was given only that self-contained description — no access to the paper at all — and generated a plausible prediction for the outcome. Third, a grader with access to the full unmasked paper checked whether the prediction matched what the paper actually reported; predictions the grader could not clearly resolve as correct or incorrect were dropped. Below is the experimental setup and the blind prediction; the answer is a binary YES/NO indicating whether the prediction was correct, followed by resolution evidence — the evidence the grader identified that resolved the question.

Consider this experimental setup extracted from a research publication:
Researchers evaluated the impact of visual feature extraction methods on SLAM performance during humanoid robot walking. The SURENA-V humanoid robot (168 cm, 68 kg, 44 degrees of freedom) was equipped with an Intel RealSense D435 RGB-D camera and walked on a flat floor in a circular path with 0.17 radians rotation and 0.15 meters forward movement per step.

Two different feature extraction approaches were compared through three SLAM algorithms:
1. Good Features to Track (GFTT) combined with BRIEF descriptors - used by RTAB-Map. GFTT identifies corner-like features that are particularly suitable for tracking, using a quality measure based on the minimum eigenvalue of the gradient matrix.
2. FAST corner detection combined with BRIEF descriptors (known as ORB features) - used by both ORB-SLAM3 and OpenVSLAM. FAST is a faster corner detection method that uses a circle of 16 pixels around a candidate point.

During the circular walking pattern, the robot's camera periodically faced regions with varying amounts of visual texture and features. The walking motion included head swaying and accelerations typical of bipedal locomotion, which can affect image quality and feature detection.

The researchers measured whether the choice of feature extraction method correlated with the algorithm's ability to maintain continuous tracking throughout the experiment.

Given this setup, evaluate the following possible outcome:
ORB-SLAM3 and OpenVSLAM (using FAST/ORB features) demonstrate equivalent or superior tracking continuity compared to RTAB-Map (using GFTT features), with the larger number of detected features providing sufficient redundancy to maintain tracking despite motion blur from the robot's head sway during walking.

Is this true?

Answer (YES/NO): NO